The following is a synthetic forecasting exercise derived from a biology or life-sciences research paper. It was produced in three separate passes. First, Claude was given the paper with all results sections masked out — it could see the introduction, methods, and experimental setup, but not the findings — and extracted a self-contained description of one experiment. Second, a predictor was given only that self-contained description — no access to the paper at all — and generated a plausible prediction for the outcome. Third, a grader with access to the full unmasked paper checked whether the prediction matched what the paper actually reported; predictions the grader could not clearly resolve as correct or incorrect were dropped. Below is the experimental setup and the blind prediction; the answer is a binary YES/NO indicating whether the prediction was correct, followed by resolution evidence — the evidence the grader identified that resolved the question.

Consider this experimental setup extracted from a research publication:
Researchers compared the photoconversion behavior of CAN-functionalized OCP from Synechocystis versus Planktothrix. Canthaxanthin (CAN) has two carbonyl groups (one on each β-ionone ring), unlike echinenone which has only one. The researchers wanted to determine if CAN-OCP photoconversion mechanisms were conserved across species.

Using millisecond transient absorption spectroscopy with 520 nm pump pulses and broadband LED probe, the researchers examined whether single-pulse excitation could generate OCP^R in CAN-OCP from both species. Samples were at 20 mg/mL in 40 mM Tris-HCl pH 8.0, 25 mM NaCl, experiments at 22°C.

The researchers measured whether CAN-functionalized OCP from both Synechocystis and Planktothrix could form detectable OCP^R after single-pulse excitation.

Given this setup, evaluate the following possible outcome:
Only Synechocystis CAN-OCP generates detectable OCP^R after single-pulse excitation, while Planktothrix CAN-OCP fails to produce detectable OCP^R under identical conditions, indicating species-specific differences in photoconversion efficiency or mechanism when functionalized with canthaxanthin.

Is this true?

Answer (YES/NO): NO